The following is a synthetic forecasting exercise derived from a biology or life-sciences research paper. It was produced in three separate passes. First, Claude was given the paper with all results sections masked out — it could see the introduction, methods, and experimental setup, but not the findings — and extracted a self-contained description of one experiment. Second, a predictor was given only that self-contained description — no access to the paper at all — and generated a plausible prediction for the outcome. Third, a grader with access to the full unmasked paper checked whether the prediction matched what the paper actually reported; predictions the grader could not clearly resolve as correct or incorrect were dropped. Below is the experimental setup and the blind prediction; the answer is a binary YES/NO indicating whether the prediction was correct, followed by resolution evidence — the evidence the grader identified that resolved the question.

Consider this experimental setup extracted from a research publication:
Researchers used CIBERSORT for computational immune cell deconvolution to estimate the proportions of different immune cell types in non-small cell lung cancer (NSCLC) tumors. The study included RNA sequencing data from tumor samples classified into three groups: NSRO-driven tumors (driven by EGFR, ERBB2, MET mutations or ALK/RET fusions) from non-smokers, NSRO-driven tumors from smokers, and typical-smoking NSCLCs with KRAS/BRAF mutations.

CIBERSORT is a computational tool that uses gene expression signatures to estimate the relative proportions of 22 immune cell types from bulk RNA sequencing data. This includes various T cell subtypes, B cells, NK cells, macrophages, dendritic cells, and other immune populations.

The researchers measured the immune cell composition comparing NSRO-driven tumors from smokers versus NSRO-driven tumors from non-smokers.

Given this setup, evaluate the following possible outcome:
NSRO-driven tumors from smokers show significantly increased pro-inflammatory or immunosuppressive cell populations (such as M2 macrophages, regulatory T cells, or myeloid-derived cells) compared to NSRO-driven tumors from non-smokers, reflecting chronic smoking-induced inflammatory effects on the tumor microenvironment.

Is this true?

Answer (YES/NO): NO